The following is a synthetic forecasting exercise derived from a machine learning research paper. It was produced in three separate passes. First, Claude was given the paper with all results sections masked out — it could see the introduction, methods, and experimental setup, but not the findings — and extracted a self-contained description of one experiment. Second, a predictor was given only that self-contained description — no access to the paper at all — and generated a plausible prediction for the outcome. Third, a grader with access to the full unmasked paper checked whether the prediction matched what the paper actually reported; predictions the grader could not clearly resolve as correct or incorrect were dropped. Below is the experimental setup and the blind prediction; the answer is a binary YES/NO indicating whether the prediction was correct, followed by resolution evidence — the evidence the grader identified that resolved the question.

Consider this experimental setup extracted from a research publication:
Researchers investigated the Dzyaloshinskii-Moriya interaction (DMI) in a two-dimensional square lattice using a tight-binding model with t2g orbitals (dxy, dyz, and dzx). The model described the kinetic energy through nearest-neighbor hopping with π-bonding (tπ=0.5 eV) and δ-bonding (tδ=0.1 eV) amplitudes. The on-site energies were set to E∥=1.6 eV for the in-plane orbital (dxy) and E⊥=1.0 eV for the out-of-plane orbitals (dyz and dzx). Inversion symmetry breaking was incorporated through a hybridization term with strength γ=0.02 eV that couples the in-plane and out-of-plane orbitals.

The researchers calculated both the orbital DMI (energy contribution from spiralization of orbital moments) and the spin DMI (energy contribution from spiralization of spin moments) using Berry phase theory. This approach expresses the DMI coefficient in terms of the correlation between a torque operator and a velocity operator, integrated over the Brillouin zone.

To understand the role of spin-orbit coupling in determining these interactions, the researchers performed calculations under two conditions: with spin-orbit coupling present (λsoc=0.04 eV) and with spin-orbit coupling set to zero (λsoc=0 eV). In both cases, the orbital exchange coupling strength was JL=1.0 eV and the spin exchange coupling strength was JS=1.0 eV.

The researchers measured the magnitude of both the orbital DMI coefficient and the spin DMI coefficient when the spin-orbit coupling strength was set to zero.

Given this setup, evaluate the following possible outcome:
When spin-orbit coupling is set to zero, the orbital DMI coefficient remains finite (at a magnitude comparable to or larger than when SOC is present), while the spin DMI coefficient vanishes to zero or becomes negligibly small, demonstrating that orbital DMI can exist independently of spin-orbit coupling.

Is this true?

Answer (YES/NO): YES